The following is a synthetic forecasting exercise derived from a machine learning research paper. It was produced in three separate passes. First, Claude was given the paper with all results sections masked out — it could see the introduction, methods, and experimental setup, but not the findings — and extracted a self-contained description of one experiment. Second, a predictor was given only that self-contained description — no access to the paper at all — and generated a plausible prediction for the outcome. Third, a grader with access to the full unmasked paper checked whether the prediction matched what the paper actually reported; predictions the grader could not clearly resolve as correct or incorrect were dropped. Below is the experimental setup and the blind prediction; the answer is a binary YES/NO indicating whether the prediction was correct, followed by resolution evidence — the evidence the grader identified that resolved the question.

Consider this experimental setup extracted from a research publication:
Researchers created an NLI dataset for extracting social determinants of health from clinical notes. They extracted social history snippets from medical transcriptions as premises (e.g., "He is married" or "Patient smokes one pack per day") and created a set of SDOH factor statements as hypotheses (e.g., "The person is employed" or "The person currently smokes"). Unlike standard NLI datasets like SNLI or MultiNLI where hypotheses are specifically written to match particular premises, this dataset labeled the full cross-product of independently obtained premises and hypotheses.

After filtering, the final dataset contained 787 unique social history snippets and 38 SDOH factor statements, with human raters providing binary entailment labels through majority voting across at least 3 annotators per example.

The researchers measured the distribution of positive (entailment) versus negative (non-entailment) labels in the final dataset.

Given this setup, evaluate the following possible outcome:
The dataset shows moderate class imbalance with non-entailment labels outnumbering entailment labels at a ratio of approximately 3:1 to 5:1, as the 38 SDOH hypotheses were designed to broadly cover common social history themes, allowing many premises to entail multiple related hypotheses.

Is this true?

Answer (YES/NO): NO